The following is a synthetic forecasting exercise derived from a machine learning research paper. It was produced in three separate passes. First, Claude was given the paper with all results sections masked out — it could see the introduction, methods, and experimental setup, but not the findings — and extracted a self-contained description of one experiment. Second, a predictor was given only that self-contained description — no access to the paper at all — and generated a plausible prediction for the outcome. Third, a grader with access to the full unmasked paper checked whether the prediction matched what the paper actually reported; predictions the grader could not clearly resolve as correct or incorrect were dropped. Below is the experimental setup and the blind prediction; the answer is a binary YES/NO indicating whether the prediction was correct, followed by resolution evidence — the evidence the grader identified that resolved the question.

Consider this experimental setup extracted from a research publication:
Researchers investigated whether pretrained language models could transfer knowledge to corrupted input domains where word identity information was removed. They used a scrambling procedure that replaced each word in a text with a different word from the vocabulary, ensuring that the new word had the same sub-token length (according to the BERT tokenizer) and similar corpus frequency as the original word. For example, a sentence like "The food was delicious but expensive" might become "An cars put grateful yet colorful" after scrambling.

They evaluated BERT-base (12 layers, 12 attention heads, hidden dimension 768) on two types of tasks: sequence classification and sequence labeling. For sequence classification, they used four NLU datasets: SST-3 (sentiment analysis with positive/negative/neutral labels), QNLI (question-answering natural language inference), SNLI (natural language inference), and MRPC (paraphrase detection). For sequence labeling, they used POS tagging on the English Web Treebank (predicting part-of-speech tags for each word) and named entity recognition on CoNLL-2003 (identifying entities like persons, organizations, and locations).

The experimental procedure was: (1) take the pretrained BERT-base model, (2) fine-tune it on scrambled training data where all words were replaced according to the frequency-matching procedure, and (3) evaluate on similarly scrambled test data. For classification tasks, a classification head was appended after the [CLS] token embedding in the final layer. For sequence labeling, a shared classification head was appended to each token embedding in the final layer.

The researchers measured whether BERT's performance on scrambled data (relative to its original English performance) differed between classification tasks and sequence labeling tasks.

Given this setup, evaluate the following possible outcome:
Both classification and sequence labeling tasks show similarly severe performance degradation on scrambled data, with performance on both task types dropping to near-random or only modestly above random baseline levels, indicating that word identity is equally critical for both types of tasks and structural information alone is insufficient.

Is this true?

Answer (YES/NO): NO